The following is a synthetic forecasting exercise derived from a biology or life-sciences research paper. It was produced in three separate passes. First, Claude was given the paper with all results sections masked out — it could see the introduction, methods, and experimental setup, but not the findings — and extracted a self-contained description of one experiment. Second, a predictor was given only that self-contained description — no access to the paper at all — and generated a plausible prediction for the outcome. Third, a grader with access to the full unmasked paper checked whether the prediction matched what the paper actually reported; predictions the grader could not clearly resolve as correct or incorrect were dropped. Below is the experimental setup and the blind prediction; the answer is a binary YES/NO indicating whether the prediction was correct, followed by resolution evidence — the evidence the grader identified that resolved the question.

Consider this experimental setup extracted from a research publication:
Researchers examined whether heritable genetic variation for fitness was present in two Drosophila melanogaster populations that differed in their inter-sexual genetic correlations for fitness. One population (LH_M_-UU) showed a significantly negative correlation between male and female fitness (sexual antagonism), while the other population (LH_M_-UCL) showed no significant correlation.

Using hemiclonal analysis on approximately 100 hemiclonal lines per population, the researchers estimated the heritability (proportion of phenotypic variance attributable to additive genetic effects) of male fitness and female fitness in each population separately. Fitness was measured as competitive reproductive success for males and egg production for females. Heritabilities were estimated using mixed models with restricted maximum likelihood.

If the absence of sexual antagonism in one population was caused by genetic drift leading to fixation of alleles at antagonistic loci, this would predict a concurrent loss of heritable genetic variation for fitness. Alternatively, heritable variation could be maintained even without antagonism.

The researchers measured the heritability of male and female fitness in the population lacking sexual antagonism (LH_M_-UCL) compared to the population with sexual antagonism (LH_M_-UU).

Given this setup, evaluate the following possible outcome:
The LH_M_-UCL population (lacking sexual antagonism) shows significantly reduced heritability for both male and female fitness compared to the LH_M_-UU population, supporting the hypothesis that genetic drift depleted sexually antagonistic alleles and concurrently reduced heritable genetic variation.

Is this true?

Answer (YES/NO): NO